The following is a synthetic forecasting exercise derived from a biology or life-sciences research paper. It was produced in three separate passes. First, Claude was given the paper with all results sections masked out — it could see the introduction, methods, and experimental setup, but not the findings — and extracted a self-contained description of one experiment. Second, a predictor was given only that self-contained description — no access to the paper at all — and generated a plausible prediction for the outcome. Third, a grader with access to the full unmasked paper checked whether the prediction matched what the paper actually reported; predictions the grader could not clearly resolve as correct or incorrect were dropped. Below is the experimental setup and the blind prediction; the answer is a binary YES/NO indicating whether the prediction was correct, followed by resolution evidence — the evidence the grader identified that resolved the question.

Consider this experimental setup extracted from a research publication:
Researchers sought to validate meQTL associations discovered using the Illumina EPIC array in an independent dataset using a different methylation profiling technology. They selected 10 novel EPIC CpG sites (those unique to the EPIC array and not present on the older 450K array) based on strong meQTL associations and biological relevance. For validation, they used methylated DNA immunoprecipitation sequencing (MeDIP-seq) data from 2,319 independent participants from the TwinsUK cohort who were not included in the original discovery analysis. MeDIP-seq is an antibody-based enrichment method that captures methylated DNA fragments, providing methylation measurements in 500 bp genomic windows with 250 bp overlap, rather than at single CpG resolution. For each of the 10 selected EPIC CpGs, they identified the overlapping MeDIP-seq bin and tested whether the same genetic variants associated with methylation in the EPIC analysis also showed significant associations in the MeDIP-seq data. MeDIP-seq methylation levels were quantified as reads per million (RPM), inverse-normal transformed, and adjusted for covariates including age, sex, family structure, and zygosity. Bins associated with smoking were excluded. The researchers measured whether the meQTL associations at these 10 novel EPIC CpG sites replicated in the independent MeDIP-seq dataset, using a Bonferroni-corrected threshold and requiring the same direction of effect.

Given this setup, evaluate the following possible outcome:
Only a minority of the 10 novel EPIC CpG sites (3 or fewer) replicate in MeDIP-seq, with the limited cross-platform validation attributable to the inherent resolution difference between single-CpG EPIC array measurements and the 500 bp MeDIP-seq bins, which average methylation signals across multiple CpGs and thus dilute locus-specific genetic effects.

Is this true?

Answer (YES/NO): NO